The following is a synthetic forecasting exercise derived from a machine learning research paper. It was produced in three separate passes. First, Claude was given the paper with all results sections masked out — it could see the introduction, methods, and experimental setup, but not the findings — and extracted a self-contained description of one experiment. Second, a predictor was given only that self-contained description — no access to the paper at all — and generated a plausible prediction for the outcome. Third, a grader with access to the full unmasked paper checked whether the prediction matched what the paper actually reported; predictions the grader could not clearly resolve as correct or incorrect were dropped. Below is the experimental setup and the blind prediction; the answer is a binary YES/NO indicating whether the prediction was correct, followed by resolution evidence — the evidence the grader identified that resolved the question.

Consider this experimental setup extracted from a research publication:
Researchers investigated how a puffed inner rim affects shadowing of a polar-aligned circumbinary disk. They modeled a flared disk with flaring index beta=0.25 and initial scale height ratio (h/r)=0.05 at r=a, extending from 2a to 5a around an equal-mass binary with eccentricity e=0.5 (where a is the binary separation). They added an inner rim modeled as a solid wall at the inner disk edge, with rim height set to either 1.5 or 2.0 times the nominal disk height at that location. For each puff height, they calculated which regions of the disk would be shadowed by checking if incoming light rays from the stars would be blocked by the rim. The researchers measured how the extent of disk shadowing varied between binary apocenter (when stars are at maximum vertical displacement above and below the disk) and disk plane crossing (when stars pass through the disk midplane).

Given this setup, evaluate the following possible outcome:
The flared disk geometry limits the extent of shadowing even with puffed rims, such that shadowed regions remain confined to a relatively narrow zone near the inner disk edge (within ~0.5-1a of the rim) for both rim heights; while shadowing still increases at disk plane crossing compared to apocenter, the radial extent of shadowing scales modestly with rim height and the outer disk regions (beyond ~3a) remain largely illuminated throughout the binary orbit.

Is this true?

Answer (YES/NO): NO